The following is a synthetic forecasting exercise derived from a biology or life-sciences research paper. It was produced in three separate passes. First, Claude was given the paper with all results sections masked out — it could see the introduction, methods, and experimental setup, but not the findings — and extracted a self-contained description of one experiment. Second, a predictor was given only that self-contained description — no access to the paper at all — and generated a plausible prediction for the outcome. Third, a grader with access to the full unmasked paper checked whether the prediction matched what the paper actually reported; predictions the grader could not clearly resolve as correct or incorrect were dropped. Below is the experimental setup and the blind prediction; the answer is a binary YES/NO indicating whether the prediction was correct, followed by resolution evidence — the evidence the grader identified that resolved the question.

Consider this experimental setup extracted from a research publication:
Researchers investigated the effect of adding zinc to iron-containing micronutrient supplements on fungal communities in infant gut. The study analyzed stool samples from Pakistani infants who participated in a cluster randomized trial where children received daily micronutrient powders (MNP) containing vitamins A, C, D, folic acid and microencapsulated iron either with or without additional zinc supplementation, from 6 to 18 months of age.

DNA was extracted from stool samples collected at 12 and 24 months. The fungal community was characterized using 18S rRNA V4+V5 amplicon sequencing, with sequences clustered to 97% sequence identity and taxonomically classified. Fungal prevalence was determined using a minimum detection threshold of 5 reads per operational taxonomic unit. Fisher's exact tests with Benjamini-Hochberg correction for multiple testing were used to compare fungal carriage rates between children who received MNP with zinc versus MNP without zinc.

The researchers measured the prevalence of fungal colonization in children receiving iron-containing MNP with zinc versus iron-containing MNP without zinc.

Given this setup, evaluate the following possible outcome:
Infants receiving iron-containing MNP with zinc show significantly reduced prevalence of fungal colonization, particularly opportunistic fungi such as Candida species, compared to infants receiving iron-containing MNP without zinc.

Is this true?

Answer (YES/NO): NO